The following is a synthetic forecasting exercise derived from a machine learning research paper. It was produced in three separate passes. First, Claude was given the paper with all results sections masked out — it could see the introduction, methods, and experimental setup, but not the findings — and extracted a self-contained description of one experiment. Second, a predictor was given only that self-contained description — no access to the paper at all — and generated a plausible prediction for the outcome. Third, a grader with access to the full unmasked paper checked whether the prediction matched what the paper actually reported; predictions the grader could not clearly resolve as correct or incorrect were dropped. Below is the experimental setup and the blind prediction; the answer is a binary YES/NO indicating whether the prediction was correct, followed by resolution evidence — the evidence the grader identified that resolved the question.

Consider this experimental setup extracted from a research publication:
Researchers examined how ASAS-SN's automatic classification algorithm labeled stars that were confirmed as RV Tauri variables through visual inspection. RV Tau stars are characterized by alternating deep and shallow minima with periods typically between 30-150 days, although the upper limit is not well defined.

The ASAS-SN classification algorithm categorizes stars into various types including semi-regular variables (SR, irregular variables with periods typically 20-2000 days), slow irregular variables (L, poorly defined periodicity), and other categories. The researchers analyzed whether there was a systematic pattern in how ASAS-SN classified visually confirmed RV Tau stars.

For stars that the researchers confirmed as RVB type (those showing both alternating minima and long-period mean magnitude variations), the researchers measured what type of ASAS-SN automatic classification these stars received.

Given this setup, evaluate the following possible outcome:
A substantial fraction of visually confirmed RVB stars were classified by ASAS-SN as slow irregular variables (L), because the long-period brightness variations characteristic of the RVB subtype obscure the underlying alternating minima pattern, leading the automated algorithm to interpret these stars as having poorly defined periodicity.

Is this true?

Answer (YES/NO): NO